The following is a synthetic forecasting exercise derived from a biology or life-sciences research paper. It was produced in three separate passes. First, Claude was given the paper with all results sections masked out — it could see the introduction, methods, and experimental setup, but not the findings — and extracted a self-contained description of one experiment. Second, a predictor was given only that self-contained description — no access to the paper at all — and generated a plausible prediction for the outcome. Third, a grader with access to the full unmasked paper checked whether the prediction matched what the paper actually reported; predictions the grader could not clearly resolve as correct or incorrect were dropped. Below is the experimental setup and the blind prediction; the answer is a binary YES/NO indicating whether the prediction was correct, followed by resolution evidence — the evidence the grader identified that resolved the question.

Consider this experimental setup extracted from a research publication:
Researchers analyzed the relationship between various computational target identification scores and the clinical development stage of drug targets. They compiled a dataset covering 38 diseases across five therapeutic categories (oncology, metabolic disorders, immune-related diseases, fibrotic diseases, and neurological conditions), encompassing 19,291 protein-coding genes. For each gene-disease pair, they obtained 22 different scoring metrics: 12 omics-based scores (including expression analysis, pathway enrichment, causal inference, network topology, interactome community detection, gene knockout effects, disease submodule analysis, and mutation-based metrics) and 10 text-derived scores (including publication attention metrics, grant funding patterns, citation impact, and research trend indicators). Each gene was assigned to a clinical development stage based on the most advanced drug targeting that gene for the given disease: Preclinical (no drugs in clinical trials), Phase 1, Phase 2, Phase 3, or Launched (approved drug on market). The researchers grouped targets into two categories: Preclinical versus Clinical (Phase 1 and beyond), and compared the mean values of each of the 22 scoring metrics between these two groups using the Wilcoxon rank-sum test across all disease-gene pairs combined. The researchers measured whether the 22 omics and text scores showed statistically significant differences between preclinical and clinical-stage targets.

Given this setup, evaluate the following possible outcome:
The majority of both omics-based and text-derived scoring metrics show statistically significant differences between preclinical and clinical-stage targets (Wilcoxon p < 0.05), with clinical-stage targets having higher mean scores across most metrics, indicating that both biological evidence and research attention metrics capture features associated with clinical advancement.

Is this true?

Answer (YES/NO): YES